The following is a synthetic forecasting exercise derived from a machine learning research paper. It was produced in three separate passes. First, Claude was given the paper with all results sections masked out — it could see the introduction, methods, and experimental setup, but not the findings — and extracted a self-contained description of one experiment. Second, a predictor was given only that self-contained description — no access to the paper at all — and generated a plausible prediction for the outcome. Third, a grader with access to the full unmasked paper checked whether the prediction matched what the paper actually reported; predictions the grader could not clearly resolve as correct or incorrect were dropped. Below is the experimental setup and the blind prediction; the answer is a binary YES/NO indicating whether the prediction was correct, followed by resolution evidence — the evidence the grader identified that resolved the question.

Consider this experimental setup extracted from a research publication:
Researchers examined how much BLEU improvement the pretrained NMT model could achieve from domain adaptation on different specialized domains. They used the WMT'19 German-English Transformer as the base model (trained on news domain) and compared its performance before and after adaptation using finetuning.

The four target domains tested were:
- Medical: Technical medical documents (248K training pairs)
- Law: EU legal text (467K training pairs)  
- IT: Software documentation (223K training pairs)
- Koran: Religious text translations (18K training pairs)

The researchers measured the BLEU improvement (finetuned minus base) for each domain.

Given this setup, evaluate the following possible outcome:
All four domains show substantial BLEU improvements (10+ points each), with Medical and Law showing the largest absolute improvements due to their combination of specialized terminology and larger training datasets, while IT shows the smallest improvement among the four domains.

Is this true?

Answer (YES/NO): NO